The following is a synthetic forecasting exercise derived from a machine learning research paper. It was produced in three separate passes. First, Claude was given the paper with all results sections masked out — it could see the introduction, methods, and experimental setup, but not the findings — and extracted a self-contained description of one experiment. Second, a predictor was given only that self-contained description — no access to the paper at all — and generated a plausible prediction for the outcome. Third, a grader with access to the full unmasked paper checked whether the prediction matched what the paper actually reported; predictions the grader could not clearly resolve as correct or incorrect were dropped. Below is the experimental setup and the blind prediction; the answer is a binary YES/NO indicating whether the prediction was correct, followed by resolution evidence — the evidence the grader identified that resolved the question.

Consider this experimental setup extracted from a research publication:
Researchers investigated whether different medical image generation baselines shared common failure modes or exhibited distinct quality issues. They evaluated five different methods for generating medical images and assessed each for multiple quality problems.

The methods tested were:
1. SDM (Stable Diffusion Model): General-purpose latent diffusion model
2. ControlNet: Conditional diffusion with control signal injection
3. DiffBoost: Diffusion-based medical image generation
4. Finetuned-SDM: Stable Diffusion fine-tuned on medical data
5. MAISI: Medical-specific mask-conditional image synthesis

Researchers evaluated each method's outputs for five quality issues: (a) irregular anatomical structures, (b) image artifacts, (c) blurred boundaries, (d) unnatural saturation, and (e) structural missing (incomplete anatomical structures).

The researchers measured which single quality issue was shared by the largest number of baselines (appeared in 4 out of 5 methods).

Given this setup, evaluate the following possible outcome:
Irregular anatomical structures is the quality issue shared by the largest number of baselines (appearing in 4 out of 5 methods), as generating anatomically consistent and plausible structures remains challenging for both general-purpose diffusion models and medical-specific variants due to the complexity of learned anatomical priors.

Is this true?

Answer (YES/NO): YES